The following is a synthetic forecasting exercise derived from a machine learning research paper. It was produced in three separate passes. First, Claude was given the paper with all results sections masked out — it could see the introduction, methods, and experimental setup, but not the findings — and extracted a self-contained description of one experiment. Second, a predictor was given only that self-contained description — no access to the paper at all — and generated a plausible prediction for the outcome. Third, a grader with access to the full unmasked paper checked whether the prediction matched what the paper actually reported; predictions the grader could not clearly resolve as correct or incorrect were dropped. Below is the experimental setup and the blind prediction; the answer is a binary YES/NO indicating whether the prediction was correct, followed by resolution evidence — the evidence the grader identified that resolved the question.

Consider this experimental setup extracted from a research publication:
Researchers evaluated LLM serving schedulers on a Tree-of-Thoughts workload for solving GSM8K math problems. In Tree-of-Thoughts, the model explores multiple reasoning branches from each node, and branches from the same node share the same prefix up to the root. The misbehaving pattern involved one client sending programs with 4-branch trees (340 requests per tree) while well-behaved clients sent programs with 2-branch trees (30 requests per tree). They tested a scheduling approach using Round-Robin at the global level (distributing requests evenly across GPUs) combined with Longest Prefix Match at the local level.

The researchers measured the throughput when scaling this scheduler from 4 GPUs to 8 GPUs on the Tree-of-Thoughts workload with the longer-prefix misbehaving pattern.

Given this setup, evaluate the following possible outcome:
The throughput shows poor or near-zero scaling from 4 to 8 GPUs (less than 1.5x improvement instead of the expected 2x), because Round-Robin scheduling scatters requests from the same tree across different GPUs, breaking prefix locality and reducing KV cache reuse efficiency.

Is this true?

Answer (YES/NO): NO